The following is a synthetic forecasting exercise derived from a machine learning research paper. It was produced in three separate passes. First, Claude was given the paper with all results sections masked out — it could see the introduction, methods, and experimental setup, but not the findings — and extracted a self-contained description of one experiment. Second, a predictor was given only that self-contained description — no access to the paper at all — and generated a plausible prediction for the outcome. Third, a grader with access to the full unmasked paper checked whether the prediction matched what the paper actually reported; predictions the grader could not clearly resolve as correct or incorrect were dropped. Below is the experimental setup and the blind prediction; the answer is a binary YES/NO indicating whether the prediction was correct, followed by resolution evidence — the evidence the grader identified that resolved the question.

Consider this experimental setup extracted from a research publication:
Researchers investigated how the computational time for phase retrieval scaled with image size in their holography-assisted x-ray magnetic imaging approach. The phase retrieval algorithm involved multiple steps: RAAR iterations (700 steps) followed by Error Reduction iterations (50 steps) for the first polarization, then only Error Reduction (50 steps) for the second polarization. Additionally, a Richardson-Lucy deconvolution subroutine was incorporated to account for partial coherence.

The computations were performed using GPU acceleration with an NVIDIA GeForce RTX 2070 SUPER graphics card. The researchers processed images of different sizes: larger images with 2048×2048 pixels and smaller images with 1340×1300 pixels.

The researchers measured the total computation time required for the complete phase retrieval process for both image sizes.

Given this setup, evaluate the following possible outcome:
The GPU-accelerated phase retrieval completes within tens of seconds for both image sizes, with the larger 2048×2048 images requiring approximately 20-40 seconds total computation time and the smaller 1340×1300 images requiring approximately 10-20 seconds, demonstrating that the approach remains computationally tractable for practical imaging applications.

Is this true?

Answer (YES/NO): NO